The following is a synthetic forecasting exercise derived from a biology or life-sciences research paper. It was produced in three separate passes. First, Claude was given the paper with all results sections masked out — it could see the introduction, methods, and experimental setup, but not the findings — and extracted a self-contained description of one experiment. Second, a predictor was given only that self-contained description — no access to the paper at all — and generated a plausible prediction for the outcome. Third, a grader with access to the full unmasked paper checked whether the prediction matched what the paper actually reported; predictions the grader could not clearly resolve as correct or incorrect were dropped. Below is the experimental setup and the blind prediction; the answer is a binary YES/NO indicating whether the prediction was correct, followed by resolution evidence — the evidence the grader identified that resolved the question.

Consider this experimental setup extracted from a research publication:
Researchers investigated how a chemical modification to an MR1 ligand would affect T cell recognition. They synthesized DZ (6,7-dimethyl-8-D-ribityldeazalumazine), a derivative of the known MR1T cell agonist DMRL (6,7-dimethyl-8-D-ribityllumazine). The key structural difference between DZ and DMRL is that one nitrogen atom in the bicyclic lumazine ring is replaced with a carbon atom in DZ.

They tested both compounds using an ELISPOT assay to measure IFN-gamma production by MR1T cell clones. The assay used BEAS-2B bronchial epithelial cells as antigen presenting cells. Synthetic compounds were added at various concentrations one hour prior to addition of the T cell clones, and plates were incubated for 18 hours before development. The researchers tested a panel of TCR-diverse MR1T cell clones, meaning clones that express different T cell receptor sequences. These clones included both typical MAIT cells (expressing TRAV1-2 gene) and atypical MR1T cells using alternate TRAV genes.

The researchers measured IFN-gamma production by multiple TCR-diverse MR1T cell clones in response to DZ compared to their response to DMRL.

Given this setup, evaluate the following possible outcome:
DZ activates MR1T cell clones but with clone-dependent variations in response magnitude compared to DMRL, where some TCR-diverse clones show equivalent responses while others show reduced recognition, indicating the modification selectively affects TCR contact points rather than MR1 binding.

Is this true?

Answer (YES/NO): NO